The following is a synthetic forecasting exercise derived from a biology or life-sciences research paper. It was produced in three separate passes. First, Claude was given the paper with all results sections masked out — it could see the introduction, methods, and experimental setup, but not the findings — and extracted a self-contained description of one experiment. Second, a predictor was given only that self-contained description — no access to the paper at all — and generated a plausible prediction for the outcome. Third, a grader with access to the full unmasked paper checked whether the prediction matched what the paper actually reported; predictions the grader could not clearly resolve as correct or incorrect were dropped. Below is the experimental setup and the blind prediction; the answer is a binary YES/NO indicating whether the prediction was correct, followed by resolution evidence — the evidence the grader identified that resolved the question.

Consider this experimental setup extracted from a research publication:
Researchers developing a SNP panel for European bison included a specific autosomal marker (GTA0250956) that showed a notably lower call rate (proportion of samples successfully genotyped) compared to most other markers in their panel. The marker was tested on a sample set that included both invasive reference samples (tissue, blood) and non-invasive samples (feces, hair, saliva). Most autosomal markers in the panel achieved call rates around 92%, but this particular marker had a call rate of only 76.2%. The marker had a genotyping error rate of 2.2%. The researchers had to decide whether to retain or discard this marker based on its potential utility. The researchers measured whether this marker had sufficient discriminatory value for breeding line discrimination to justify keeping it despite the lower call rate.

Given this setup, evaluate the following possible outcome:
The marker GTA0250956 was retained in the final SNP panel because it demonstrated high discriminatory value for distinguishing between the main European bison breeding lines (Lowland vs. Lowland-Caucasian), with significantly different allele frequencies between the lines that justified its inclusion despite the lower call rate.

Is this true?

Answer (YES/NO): YES